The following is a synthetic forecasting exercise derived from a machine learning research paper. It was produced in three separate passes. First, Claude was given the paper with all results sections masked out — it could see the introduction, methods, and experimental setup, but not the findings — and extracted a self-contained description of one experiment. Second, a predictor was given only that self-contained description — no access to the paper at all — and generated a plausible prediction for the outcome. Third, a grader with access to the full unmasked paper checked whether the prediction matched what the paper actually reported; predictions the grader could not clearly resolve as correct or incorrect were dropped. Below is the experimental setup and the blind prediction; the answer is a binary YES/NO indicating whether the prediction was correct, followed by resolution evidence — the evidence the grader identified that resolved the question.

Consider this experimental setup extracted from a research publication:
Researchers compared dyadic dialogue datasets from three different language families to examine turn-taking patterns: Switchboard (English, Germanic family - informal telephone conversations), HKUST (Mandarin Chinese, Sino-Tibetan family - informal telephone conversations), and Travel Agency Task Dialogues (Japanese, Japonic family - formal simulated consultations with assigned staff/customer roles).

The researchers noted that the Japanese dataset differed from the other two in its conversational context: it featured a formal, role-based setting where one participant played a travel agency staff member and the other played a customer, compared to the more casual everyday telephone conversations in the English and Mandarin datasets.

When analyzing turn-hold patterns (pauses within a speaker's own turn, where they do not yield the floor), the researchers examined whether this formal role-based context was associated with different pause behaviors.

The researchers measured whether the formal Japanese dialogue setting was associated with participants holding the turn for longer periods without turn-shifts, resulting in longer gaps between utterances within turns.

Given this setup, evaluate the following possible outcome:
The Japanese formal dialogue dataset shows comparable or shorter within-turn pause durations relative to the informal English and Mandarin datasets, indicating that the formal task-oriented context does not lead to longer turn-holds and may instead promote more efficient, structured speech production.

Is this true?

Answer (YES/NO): NO